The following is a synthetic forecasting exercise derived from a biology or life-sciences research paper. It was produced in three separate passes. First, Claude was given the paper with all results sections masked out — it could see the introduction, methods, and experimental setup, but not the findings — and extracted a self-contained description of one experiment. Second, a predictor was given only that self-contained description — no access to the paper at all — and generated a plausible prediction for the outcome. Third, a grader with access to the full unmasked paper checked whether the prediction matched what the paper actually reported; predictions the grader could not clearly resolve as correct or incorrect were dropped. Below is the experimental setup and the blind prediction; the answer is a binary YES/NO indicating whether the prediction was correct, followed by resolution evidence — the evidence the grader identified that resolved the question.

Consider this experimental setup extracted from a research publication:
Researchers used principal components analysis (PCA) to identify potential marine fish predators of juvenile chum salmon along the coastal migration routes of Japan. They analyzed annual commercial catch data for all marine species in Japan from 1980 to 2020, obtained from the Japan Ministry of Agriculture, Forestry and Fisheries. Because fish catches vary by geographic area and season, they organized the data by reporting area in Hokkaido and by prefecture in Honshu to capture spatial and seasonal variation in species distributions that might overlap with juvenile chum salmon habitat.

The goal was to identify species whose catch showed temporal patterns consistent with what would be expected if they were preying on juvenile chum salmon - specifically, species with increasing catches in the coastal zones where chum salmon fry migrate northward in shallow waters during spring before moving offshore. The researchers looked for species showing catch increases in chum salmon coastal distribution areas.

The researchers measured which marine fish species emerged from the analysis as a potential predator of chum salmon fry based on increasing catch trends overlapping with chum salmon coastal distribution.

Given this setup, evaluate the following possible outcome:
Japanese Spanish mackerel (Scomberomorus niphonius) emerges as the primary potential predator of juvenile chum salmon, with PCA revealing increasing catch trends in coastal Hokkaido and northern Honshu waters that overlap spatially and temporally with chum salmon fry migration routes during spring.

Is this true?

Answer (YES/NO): NO